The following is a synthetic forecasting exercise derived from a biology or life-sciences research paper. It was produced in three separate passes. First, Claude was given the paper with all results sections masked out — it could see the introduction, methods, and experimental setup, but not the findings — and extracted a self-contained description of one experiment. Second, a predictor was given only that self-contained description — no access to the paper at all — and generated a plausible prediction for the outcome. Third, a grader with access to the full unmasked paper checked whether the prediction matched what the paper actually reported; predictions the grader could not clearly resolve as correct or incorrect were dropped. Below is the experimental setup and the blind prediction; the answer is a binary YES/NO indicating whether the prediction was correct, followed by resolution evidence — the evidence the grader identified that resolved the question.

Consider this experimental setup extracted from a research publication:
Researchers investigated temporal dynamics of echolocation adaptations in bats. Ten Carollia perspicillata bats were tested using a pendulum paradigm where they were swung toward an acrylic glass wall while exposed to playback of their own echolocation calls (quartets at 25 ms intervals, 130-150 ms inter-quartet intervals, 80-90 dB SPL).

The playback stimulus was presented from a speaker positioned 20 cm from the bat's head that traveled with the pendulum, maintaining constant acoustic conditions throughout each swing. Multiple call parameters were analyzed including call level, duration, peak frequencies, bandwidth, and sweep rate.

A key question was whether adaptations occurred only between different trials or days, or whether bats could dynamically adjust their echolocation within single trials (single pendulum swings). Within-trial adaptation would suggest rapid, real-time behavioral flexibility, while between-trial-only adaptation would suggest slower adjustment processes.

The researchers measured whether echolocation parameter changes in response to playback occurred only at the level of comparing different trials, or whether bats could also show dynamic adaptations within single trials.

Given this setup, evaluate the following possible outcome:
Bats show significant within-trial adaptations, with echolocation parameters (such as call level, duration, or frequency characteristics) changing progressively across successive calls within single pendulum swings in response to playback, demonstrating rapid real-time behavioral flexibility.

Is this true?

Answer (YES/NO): NO